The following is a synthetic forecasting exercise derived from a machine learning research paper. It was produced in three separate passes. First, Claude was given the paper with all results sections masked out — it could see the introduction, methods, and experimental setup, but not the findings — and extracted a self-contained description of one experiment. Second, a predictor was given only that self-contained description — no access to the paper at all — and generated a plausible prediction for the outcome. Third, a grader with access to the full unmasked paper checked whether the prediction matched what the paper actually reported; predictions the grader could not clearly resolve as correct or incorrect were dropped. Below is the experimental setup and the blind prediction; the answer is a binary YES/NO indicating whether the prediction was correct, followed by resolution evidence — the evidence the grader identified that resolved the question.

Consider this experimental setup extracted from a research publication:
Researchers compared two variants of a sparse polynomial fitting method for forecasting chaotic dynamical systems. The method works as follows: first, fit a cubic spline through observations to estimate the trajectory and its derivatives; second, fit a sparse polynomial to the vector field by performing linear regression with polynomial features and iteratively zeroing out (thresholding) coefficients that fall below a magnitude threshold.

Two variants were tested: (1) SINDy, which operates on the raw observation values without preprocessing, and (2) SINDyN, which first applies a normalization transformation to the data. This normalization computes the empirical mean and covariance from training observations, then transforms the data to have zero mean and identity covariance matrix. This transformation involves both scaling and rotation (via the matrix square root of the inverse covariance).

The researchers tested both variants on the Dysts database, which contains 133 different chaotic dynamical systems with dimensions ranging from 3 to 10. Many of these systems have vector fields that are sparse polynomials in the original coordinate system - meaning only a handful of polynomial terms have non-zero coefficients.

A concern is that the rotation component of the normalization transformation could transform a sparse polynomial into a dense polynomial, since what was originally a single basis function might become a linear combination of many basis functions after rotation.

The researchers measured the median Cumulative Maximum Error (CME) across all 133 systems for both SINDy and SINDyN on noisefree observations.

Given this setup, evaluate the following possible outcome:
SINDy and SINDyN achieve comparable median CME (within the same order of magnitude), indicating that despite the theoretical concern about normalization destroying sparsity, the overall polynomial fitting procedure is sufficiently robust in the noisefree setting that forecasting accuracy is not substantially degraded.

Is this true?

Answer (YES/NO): NO